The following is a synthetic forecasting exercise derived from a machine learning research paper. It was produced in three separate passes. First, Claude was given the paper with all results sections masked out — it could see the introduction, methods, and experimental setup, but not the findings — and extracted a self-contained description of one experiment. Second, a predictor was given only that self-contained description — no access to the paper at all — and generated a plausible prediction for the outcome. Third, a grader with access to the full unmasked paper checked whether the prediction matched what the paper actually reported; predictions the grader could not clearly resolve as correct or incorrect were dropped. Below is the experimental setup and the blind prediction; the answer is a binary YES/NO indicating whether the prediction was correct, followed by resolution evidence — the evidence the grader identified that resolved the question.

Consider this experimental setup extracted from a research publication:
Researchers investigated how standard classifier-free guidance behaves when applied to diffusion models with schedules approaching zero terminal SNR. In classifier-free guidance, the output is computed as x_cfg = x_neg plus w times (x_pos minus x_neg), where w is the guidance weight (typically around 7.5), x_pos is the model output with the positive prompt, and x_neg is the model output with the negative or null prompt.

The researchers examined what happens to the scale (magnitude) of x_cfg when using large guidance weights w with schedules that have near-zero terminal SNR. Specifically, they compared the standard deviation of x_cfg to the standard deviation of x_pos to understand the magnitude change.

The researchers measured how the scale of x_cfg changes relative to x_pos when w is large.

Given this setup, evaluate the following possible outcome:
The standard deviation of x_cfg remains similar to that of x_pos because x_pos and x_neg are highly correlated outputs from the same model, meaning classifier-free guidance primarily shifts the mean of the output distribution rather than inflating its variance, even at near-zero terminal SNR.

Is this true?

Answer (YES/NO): NO